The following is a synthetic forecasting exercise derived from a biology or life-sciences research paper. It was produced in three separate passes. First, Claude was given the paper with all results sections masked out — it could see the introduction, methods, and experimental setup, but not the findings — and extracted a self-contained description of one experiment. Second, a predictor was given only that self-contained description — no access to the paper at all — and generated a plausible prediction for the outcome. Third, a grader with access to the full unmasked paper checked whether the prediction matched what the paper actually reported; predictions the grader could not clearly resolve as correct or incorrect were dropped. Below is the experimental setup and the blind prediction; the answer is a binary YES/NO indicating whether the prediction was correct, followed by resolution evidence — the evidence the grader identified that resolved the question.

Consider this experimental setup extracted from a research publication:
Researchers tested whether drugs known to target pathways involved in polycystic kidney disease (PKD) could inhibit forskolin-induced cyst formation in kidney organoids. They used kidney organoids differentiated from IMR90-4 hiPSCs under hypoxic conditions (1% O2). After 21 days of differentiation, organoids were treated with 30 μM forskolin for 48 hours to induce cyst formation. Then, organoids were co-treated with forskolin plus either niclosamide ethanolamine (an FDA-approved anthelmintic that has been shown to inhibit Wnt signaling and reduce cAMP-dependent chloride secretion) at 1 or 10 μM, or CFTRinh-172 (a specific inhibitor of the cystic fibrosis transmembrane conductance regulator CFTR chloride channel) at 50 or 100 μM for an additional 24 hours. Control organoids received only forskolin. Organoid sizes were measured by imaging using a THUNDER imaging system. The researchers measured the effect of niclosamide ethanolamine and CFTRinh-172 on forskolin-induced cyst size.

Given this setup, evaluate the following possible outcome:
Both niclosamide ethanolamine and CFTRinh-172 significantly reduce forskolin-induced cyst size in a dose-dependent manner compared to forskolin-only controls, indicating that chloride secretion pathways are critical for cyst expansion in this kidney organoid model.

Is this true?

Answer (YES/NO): NO